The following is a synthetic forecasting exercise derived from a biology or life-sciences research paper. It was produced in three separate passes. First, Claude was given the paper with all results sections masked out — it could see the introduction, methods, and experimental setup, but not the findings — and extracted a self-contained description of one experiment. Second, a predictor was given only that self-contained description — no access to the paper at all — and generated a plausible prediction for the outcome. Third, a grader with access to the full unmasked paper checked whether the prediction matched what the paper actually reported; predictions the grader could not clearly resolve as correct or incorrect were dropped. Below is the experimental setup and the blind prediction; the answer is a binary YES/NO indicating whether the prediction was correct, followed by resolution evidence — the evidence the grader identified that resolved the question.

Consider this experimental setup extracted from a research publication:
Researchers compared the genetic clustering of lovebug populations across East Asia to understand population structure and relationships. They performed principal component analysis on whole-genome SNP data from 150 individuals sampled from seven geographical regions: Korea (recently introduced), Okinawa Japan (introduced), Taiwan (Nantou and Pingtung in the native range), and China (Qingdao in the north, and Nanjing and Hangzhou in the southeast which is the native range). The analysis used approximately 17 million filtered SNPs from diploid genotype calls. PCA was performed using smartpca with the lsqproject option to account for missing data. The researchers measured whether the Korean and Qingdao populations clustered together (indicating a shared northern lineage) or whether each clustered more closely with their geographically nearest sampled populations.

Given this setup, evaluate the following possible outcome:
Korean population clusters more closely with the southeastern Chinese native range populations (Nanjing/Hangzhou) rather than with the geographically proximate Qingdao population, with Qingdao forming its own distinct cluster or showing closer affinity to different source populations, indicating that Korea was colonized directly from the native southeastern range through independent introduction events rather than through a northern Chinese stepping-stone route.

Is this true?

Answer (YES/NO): NO